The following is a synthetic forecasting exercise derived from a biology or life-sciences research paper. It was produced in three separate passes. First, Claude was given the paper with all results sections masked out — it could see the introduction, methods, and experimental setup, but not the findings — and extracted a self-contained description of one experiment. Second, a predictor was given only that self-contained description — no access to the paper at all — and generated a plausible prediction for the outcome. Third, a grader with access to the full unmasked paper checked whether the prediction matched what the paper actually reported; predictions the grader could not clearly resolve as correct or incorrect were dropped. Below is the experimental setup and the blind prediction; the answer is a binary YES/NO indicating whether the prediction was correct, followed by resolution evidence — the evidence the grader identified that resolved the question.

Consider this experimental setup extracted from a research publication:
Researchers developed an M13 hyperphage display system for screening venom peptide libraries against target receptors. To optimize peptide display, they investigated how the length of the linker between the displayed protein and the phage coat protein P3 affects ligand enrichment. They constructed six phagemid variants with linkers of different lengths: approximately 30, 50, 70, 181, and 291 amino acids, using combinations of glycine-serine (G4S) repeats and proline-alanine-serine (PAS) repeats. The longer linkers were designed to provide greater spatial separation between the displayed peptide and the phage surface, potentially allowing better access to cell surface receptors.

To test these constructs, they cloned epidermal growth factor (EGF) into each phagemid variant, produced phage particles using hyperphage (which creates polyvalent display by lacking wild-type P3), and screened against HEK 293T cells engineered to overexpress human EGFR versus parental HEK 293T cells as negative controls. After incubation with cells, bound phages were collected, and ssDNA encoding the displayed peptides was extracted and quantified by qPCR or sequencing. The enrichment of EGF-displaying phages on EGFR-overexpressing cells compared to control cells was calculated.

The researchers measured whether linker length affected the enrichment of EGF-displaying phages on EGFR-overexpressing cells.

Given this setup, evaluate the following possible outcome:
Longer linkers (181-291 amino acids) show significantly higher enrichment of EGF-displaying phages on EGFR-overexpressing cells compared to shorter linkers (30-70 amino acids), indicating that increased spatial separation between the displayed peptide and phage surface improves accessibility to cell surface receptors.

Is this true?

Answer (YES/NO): NO